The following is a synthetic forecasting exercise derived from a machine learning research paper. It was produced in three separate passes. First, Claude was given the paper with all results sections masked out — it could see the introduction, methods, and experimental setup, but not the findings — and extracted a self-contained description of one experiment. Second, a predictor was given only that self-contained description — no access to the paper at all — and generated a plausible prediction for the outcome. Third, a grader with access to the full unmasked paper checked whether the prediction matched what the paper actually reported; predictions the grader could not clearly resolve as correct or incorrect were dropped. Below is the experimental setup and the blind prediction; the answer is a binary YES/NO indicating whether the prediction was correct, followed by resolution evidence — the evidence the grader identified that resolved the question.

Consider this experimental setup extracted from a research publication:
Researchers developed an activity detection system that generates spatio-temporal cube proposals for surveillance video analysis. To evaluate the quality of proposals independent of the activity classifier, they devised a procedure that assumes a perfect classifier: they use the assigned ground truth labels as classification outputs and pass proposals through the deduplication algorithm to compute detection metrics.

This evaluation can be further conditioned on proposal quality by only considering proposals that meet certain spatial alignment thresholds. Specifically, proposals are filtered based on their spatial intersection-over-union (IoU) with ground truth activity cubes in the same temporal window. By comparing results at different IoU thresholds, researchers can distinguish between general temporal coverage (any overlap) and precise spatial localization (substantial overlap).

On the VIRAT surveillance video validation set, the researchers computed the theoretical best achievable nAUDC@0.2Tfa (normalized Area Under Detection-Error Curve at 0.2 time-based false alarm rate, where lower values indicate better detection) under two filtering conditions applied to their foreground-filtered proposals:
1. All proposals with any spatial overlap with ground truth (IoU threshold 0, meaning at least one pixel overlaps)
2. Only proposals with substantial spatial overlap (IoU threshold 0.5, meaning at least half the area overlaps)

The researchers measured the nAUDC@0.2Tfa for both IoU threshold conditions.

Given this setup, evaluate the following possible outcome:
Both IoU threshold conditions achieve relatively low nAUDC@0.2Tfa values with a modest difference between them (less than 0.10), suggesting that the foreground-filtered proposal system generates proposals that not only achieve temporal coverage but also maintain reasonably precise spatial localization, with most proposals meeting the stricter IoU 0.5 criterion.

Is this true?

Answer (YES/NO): YES